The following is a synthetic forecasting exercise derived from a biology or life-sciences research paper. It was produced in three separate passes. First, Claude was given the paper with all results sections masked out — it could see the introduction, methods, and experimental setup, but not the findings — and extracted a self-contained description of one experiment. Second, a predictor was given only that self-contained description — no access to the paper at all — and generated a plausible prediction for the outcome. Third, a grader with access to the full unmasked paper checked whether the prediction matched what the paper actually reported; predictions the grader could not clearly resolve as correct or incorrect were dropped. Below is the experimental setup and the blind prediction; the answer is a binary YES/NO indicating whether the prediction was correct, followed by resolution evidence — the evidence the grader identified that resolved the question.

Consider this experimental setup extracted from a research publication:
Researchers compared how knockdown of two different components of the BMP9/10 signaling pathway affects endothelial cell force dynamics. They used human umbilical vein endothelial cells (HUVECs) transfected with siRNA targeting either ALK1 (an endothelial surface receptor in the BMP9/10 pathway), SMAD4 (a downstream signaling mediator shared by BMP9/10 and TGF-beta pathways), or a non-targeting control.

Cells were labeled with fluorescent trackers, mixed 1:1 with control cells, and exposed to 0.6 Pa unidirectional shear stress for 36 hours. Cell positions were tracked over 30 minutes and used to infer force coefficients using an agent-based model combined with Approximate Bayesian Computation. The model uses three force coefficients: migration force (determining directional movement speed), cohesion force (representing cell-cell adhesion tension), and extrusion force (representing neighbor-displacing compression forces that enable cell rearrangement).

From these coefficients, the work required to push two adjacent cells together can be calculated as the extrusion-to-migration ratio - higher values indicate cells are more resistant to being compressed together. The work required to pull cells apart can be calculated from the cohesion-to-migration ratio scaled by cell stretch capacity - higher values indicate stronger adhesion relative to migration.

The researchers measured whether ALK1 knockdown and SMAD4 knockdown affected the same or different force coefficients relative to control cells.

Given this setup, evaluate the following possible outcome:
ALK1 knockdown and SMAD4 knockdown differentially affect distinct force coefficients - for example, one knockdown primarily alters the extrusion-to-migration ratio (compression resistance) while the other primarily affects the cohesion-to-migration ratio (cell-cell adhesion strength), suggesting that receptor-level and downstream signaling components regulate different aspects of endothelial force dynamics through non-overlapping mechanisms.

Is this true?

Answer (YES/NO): NO